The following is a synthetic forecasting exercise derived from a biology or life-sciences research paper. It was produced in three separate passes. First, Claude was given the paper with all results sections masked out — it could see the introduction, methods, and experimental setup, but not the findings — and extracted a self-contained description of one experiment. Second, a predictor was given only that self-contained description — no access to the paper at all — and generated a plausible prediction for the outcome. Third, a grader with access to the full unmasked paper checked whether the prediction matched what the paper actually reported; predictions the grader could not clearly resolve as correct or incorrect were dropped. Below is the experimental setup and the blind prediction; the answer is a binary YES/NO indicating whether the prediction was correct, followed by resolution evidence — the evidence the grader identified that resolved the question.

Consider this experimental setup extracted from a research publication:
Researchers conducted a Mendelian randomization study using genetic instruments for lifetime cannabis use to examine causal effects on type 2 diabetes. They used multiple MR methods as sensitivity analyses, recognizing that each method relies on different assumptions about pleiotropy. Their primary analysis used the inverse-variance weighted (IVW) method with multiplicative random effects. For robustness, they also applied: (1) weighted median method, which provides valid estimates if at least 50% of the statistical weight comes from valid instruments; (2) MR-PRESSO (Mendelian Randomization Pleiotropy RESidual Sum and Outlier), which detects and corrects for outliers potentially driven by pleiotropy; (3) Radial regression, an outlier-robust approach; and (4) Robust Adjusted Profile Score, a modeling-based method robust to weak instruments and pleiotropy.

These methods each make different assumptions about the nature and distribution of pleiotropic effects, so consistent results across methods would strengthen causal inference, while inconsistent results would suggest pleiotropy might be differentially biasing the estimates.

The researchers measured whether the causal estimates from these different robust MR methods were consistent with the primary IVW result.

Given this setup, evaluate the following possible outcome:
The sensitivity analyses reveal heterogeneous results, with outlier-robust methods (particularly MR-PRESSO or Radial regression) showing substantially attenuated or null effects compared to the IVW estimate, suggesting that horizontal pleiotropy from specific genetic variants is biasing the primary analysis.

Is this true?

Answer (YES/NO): NO